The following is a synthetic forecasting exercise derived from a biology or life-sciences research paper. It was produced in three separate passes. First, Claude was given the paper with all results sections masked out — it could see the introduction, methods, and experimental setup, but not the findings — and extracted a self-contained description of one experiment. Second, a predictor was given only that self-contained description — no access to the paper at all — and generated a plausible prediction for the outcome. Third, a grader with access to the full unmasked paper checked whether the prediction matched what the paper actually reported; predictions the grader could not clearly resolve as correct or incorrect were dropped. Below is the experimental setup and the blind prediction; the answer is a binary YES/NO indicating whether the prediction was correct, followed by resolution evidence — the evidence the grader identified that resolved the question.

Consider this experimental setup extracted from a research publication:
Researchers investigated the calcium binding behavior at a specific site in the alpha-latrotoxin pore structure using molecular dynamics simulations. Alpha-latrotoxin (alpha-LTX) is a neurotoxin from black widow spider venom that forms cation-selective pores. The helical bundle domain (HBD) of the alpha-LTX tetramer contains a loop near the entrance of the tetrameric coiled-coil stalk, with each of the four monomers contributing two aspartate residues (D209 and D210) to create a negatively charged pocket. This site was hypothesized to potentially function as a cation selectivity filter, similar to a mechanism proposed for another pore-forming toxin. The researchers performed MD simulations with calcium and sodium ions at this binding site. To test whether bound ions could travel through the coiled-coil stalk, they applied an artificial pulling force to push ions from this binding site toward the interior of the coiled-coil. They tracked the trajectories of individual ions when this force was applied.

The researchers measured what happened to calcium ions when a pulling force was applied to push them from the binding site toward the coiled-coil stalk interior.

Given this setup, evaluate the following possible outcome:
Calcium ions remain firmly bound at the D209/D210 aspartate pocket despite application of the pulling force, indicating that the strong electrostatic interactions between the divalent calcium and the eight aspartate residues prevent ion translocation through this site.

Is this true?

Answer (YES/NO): NO